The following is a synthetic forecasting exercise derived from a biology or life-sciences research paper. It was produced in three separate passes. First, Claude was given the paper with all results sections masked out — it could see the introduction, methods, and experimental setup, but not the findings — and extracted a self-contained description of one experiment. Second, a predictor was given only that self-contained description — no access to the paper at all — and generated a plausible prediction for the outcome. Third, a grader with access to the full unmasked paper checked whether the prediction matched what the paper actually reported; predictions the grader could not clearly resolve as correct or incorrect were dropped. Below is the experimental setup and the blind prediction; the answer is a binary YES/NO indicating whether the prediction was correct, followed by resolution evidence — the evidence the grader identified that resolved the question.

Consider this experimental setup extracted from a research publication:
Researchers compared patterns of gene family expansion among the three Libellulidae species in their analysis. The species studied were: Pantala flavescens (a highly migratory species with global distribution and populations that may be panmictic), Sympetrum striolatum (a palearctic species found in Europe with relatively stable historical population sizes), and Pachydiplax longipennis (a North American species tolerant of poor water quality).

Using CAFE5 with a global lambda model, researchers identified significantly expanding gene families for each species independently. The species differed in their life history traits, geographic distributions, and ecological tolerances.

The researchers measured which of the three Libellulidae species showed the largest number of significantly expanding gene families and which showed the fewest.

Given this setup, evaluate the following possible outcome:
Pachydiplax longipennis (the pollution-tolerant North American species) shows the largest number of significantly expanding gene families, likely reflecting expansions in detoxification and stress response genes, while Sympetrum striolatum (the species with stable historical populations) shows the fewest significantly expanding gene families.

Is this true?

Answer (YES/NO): NO